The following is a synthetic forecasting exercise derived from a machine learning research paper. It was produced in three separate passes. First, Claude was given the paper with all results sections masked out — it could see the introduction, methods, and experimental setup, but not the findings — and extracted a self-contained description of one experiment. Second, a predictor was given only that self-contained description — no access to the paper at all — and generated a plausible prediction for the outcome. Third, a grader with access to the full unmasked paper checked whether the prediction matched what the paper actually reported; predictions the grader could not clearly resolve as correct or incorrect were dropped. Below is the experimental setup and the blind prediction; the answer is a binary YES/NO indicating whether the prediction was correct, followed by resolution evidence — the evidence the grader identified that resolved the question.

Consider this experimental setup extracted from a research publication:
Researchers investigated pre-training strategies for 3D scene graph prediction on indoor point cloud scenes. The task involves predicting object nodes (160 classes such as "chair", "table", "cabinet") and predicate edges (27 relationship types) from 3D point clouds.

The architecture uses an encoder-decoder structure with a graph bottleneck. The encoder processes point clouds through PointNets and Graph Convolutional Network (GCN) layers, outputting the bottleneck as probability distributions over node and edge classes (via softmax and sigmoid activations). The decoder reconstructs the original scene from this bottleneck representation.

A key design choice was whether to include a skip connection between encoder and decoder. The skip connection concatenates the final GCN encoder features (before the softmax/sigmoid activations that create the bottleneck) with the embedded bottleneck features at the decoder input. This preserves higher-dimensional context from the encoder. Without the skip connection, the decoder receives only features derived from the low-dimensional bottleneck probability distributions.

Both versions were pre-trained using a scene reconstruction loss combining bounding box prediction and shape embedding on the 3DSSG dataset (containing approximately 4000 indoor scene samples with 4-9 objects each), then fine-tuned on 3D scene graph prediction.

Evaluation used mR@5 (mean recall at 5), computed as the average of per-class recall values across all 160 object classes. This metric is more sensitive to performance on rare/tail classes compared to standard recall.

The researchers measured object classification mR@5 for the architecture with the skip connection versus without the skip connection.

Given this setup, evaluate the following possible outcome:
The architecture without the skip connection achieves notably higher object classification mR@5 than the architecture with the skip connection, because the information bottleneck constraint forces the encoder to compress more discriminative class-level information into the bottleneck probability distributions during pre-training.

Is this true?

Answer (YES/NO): NO